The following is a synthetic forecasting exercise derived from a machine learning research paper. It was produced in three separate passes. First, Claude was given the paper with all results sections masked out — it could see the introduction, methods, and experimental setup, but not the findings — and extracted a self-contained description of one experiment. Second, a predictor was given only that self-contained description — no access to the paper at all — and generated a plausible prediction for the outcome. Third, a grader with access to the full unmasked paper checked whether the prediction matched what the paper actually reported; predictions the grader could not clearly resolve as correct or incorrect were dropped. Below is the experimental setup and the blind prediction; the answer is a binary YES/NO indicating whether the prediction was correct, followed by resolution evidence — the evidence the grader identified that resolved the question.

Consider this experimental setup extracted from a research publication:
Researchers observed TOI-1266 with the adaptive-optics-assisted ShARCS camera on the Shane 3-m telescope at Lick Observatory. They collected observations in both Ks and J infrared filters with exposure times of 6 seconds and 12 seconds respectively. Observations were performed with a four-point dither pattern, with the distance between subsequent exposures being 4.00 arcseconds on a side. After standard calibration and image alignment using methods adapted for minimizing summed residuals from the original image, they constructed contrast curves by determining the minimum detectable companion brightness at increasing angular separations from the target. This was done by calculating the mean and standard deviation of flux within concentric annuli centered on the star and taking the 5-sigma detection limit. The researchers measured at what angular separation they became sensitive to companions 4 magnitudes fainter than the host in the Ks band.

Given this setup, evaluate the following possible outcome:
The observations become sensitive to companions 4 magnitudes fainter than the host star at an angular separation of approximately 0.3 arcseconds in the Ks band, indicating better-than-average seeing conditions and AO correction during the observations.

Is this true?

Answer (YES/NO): NO